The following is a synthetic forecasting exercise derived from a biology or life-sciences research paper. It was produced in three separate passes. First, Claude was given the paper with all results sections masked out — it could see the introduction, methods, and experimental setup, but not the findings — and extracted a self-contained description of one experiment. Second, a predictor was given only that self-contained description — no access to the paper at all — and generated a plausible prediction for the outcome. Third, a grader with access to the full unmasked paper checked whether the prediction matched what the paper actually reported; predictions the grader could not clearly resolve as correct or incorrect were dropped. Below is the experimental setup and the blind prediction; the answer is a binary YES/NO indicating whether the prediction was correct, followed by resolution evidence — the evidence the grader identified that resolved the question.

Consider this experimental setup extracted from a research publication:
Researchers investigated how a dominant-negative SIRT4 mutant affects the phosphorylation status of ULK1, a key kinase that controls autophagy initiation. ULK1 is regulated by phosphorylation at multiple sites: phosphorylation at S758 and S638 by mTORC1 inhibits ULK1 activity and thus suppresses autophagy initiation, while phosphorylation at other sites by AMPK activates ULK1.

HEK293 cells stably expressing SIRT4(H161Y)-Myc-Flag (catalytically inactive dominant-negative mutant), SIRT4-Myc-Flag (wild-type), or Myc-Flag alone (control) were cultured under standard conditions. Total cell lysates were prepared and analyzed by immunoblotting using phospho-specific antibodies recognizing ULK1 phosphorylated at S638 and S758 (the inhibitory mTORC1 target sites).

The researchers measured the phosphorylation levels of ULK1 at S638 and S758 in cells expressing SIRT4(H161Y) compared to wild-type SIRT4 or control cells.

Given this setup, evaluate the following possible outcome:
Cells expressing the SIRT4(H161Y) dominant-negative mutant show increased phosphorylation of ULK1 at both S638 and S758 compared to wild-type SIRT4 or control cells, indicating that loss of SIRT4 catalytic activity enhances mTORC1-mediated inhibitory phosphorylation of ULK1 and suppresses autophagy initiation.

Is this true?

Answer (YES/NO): YES